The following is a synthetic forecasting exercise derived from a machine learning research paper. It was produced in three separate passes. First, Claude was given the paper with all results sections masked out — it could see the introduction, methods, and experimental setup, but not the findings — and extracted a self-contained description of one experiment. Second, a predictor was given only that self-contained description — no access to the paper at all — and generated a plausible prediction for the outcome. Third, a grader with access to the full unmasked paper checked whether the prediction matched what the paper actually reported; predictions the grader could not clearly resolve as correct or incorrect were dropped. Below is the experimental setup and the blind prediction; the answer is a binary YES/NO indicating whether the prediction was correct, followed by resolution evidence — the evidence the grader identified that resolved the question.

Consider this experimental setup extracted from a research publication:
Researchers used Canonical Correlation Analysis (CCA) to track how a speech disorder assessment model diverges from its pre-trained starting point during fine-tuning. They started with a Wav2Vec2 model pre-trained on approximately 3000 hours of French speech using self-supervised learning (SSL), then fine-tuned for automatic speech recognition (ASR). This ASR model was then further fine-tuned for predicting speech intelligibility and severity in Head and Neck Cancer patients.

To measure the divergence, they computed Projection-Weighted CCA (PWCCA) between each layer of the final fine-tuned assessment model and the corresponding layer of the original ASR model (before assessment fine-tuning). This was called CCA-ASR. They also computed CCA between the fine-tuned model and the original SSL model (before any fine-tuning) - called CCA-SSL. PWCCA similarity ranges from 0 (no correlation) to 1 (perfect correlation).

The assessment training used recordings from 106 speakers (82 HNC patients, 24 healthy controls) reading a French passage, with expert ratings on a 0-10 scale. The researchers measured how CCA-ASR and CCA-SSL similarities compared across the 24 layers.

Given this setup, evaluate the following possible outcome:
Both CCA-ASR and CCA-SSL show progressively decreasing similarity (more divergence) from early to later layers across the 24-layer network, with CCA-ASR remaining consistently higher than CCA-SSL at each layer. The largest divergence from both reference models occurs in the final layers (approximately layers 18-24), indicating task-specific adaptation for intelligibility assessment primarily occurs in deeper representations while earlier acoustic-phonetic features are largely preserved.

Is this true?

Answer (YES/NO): NO